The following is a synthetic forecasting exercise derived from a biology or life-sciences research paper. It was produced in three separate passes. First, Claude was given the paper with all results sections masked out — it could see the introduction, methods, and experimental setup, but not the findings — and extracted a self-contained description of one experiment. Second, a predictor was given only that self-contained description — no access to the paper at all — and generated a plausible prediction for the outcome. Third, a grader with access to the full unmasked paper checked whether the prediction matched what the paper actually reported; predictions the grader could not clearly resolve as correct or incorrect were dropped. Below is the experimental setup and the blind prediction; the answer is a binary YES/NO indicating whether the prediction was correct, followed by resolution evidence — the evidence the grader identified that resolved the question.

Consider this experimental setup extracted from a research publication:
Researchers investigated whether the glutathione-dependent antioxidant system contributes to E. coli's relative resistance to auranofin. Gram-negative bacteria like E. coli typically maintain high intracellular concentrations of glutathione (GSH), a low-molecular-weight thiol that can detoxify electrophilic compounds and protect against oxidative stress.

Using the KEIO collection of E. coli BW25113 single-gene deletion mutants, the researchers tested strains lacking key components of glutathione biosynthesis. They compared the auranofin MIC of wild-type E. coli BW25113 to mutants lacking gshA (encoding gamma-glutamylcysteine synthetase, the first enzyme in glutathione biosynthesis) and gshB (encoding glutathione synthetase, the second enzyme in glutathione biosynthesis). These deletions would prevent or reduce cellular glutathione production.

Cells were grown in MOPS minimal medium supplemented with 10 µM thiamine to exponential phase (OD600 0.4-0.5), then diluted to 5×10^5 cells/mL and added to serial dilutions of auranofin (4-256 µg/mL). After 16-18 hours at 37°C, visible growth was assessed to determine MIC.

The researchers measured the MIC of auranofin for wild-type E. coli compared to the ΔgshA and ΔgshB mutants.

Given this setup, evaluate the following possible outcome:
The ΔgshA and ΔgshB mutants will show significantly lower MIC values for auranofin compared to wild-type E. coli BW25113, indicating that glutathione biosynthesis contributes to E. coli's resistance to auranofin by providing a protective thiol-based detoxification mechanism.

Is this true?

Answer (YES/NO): YES